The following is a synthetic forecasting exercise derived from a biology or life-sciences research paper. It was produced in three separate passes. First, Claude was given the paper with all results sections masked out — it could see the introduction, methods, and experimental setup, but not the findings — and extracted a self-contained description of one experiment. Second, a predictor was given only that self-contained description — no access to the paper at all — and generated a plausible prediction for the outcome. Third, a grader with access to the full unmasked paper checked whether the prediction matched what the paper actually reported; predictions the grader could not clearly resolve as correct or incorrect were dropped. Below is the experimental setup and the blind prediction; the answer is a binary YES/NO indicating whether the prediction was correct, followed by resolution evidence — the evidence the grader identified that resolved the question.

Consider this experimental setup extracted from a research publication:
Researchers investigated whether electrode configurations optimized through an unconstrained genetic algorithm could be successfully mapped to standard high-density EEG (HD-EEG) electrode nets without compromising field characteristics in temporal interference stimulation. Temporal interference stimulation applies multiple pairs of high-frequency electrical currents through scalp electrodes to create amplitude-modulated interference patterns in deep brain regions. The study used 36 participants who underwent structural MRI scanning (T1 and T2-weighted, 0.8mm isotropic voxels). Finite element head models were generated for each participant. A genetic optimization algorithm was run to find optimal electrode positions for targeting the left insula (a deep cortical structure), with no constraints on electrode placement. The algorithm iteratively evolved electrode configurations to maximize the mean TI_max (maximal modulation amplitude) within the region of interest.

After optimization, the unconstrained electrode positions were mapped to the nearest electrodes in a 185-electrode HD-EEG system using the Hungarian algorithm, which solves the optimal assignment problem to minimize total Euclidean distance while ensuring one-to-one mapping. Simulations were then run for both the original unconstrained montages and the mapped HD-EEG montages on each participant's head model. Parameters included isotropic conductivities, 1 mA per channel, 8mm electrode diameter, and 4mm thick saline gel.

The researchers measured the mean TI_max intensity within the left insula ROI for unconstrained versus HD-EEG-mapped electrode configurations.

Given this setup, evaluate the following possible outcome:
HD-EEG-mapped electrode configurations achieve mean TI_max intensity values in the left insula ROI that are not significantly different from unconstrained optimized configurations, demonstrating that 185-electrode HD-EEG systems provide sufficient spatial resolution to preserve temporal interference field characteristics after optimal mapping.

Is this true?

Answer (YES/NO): NO